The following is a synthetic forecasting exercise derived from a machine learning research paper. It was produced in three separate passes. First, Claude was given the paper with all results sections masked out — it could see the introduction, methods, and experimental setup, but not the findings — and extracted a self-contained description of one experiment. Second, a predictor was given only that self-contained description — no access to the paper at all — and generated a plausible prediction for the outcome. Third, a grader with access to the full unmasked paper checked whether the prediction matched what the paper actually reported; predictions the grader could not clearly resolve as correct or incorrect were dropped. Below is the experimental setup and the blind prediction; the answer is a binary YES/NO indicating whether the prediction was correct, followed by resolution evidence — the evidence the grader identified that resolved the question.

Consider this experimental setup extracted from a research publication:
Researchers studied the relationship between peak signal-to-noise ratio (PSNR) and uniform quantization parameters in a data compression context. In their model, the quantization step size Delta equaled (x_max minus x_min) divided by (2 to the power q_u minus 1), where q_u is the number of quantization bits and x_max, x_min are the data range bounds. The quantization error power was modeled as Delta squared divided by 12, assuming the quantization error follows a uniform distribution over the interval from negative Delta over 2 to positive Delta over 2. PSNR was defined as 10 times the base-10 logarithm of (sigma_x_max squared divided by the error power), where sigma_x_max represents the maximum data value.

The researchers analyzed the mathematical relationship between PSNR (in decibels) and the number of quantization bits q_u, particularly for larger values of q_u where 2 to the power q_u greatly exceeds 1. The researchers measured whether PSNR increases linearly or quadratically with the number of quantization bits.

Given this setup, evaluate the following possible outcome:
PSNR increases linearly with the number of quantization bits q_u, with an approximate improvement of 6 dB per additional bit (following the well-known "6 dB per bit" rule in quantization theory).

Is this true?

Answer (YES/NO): YES